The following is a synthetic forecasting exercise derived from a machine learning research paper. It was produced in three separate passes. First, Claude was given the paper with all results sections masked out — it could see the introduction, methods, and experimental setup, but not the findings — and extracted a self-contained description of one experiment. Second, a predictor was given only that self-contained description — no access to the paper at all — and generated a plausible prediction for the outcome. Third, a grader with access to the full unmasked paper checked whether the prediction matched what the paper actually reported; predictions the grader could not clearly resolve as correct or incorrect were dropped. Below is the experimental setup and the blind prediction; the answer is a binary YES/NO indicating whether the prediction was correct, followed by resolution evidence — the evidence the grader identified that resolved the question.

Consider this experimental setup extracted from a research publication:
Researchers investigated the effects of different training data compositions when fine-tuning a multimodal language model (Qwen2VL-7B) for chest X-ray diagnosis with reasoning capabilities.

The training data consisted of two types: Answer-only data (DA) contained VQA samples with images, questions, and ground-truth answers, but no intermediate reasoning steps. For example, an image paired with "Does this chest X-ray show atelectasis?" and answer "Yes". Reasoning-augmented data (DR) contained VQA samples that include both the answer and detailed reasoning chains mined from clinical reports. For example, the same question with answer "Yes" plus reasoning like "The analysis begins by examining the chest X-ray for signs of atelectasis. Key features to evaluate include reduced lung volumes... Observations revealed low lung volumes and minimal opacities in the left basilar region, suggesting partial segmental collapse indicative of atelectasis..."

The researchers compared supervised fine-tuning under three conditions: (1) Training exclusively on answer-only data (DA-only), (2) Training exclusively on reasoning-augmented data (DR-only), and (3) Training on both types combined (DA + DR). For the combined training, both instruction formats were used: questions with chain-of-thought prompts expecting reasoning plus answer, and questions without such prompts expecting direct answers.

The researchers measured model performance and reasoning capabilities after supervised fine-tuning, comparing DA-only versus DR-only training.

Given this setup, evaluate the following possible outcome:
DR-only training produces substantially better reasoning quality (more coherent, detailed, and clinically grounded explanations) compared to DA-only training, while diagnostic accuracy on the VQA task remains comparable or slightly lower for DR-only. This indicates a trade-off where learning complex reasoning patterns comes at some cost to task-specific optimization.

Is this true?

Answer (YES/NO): YES